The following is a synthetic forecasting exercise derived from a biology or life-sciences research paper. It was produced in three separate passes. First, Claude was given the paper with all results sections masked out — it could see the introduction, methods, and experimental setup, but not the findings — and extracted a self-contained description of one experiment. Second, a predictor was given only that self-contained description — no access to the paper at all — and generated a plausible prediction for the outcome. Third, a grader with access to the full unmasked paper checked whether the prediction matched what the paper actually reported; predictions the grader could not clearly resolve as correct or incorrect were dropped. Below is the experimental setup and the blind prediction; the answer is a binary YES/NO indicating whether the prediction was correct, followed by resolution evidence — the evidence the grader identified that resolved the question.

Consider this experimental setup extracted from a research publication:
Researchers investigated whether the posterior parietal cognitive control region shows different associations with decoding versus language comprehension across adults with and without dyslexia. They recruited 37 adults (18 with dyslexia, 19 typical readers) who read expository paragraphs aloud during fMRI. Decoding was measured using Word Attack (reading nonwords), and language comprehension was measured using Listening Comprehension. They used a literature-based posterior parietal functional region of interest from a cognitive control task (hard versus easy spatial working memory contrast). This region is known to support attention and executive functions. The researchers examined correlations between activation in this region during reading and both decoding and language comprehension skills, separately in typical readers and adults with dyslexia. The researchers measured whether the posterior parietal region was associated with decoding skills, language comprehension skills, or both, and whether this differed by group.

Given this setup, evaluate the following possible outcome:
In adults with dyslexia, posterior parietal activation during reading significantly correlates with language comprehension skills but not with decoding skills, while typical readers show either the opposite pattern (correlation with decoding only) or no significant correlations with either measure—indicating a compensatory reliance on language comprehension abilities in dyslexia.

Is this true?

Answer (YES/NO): NO